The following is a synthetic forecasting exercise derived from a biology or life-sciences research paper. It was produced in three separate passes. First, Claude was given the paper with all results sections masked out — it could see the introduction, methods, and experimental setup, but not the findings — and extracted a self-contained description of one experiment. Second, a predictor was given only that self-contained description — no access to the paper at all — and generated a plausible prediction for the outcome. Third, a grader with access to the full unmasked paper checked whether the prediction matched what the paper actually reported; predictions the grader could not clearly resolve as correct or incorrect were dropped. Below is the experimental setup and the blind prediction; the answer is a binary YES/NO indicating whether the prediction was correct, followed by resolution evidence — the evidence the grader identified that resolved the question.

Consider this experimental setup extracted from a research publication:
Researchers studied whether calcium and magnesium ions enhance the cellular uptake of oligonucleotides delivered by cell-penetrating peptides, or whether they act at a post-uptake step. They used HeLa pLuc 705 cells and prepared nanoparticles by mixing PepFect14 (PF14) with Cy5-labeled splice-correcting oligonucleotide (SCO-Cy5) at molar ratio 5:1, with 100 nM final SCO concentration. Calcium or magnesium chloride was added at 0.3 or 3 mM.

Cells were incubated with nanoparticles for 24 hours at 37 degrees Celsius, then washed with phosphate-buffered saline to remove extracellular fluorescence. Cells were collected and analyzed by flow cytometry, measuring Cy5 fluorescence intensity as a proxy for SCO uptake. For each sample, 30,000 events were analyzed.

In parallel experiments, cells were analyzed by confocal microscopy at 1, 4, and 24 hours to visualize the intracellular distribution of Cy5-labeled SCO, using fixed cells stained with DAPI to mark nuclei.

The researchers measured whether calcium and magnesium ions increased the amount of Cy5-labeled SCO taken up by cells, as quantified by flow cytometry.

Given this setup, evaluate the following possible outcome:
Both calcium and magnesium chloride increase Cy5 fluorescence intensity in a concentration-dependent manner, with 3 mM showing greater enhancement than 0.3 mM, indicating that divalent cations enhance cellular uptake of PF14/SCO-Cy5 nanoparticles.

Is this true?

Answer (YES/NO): NO